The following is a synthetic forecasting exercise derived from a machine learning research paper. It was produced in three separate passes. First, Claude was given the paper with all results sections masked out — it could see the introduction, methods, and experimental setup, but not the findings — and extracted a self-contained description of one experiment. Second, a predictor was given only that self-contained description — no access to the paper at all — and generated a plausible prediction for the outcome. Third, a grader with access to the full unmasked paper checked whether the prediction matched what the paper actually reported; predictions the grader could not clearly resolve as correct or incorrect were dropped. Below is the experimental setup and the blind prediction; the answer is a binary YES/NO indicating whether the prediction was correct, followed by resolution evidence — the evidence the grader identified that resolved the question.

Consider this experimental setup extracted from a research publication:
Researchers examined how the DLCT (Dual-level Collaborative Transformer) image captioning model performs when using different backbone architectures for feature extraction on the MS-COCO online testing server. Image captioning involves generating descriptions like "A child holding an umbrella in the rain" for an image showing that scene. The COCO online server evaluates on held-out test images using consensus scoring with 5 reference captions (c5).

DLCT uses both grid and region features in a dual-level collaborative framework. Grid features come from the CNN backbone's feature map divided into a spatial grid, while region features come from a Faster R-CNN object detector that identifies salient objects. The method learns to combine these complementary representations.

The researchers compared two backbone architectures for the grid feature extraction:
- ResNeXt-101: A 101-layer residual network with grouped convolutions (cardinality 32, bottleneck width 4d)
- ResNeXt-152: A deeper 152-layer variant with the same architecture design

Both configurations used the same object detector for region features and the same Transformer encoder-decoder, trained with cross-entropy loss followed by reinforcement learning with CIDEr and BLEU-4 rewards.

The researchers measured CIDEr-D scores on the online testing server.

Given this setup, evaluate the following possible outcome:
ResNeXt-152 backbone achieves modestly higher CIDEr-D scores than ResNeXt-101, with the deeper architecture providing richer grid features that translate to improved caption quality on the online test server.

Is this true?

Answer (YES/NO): YES